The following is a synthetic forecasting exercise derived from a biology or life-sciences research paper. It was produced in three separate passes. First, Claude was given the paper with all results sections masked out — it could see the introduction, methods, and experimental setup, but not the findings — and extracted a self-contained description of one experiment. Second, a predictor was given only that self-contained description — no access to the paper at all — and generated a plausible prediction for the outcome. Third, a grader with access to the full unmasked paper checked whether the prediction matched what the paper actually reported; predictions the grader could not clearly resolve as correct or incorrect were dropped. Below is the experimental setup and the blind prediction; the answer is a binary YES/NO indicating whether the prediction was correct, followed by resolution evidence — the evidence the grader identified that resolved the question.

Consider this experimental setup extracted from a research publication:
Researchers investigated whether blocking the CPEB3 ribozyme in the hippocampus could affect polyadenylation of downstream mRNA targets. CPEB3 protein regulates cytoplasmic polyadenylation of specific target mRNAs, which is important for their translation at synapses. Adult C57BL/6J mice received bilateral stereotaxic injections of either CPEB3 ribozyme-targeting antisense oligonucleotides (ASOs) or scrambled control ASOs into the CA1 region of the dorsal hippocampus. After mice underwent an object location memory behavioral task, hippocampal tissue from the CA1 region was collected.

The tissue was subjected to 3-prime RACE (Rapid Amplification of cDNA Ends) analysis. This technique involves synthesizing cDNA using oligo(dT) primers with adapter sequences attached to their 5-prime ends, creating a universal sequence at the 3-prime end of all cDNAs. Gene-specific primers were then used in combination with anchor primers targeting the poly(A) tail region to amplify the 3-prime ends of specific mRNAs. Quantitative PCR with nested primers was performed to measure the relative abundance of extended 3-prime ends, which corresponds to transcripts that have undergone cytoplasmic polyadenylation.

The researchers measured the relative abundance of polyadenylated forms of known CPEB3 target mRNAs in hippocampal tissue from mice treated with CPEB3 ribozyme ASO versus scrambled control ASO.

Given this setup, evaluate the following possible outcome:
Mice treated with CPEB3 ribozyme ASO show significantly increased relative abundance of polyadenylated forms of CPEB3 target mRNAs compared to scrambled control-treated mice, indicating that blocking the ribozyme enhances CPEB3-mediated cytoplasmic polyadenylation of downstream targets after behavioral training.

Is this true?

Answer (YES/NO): YES